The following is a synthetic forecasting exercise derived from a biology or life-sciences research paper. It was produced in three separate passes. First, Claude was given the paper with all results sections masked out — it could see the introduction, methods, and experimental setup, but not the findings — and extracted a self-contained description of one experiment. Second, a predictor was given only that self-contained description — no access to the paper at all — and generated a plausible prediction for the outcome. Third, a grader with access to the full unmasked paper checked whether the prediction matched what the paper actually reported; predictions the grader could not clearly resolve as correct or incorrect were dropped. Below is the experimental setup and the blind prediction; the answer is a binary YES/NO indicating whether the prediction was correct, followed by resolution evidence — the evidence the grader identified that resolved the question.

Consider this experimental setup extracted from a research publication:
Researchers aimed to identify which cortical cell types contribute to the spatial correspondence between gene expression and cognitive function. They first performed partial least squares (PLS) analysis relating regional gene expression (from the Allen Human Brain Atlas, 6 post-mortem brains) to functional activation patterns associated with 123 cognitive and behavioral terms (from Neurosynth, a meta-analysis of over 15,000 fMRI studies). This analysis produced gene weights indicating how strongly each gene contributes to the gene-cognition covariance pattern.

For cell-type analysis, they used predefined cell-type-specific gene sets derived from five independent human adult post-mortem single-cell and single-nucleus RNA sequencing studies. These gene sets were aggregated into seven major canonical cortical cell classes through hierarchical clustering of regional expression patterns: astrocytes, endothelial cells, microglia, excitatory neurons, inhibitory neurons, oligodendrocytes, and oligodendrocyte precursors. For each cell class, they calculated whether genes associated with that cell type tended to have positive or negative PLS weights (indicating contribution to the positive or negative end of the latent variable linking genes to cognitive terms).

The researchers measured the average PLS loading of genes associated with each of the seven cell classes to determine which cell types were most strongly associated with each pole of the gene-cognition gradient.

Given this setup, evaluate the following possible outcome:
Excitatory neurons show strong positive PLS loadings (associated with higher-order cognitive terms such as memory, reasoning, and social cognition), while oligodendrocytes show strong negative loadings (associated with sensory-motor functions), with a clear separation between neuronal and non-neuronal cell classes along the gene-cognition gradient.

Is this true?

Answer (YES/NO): NO